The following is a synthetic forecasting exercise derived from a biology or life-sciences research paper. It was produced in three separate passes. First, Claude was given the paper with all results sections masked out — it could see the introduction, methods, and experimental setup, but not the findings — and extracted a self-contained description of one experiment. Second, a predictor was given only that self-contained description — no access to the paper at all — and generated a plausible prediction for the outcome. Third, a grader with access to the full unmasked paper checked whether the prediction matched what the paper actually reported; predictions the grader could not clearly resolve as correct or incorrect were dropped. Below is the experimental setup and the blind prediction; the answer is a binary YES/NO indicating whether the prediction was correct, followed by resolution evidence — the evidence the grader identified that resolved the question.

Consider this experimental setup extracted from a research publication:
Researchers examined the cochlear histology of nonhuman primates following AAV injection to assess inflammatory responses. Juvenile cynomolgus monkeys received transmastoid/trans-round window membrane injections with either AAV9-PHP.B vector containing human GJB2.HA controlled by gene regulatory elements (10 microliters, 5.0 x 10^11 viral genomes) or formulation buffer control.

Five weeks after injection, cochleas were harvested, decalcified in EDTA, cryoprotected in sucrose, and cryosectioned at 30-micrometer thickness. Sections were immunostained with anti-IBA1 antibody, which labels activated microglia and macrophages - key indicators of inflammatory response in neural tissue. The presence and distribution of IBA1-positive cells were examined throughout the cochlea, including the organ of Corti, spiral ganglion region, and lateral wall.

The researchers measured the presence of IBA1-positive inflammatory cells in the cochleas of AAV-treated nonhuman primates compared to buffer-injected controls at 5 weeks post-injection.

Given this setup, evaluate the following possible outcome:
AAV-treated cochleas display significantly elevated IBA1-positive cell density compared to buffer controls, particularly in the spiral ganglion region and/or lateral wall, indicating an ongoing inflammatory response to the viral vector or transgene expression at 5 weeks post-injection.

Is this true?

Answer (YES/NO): NO